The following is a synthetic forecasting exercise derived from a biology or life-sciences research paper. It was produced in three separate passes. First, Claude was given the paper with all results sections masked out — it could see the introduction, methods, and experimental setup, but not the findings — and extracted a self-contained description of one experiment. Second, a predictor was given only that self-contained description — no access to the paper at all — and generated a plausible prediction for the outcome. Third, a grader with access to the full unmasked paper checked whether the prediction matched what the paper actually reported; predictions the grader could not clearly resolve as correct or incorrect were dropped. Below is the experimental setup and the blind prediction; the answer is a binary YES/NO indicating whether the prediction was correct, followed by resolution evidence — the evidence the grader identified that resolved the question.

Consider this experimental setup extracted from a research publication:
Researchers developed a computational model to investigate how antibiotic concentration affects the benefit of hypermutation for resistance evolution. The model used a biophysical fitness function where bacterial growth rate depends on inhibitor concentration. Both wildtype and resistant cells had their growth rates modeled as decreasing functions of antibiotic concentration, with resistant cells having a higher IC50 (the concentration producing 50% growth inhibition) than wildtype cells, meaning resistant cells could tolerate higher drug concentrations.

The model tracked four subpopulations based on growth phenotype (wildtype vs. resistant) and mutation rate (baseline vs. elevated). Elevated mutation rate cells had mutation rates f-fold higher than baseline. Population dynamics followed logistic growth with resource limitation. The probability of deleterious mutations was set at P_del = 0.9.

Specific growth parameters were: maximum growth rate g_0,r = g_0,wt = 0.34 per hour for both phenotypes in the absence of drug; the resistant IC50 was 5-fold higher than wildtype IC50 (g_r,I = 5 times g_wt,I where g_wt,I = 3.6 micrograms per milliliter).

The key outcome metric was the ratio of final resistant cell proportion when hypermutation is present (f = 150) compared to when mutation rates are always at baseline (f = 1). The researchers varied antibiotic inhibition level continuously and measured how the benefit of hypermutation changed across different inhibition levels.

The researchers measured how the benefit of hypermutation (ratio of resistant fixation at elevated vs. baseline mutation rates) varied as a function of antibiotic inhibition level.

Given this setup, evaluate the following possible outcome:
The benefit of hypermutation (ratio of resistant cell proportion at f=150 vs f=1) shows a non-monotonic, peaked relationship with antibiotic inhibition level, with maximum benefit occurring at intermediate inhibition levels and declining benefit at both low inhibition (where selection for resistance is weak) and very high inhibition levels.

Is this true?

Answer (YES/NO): NO